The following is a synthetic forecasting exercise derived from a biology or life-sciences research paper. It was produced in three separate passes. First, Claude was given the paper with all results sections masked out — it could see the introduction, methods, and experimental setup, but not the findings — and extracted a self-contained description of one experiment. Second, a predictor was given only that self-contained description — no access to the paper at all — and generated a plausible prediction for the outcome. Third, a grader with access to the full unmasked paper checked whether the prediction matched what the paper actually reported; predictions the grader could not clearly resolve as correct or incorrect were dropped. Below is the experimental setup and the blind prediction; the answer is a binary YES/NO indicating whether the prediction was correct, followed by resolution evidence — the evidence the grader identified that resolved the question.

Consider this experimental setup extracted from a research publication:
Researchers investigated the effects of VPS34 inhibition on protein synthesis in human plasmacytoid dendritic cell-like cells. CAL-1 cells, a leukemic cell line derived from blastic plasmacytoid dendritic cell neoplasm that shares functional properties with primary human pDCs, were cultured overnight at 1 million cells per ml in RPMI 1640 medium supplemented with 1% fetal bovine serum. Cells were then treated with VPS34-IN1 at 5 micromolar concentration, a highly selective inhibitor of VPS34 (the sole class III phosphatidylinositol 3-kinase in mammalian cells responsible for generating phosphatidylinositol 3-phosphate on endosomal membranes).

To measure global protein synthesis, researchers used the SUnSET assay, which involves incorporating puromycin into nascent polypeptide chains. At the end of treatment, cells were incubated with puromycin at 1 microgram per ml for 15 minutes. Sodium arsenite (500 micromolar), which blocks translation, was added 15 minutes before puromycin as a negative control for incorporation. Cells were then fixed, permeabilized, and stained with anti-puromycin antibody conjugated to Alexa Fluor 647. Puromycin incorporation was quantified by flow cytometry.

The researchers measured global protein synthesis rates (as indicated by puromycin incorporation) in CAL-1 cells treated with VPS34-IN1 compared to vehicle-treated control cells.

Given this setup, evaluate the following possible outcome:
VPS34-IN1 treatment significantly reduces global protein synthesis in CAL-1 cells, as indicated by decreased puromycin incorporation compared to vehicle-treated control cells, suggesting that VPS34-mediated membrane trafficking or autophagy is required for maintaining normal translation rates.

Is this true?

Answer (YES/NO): YES